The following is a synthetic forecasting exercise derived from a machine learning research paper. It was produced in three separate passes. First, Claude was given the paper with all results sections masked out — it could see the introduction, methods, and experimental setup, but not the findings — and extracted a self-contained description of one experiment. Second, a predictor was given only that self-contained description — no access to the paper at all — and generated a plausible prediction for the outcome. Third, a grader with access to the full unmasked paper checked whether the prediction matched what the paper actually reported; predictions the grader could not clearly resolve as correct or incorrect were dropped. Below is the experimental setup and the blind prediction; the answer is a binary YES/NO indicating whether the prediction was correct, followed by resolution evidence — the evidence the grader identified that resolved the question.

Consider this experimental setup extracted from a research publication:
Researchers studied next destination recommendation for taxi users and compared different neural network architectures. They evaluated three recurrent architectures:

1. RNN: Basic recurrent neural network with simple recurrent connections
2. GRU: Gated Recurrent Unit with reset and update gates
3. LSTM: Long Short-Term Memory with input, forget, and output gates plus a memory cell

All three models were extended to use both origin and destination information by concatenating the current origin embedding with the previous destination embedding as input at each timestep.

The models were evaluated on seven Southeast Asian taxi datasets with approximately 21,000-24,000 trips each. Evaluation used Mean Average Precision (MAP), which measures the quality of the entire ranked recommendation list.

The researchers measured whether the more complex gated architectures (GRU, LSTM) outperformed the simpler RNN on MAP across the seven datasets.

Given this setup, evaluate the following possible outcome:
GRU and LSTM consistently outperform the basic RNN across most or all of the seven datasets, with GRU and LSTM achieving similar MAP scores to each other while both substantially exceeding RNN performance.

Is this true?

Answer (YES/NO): NO